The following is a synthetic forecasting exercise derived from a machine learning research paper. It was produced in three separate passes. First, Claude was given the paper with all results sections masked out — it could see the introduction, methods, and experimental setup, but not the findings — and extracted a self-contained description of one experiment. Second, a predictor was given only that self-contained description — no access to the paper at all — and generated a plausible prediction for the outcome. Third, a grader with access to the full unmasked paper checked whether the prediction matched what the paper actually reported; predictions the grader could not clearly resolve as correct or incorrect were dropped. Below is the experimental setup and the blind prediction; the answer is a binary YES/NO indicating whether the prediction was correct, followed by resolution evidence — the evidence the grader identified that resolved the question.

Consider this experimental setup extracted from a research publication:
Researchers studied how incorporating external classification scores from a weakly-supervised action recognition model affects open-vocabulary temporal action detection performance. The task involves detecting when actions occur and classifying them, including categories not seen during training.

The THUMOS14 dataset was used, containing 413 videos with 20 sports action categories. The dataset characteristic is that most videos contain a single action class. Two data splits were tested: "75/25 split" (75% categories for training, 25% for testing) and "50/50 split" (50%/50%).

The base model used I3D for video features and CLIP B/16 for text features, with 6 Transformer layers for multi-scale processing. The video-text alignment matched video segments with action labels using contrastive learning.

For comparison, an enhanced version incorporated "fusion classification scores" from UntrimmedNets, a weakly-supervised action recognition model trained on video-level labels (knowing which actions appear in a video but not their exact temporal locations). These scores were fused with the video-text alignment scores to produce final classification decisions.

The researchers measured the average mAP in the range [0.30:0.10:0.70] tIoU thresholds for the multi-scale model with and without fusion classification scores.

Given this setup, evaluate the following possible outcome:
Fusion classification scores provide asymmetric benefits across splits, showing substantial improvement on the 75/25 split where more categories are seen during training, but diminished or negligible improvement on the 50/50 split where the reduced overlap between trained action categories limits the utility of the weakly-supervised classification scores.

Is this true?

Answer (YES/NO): NO